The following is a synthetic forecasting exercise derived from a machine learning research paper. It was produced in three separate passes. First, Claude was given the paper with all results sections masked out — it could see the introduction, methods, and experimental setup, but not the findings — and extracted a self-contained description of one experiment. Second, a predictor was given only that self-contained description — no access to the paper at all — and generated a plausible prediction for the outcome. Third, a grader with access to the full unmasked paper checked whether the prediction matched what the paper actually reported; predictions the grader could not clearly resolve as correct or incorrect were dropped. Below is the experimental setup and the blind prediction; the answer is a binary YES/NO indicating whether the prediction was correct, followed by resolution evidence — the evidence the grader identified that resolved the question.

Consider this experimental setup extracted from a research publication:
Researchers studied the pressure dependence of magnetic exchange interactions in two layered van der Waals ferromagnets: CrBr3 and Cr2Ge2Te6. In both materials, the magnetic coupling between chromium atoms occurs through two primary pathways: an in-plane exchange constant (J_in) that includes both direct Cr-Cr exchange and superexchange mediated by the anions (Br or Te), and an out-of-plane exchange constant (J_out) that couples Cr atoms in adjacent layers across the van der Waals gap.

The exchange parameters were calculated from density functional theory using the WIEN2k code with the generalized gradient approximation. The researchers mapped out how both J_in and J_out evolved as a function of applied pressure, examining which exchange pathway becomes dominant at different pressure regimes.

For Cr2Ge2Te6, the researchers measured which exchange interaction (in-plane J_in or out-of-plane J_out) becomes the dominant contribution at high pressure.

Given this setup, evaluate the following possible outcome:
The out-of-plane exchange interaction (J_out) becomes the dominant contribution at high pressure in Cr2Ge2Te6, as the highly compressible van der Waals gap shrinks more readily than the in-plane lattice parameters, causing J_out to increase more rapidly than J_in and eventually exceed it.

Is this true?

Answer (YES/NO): YES